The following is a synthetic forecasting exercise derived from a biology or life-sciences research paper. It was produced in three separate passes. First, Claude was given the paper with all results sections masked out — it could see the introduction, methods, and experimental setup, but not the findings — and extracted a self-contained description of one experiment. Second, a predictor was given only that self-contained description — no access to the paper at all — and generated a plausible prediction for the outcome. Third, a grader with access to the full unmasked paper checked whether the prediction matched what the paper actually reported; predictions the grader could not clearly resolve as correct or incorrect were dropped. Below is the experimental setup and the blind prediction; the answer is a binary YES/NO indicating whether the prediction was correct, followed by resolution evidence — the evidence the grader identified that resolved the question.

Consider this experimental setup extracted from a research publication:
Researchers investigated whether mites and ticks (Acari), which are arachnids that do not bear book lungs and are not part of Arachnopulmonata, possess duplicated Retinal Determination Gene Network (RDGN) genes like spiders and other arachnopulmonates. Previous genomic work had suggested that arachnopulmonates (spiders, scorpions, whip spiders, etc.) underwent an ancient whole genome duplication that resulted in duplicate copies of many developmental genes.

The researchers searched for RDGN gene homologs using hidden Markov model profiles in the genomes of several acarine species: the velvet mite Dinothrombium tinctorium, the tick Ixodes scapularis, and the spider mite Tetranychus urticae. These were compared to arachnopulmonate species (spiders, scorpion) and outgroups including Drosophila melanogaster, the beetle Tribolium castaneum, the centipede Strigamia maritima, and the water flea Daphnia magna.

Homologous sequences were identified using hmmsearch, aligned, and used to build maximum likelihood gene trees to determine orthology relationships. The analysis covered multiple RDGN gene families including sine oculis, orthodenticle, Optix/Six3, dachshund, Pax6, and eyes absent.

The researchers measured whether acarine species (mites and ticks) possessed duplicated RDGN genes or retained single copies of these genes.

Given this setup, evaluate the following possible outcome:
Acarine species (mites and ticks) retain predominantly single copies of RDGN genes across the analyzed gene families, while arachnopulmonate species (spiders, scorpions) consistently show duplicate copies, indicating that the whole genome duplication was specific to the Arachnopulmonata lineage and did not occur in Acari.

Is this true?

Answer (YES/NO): YES